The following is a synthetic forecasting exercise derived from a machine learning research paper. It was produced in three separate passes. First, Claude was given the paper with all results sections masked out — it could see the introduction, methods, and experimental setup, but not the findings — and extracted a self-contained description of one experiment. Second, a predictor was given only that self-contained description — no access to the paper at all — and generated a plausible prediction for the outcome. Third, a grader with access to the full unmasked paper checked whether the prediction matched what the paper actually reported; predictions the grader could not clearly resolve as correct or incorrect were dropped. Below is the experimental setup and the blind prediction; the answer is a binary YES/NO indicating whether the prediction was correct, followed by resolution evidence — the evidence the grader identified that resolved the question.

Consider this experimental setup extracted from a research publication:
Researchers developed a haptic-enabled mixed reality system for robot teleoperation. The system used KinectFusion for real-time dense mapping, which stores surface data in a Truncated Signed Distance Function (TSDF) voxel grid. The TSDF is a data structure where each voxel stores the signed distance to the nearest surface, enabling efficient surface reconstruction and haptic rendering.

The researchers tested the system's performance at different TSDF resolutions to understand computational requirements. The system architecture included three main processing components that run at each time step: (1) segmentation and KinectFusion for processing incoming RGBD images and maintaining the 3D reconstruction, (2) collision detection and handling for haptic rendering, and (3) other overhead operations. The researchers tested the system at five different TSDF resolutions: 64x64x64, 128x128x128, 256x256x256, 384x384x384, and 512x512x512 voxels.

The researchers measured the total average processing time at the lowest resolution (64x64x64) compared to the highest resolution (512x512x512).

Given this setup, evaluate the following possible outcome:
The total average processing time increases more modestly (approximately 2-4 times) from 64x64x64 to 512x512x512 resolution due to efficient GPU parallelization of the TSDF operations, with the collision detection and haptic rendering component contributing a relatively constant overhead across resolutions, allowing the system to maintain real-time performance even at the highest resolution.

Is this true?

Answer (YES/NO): NO